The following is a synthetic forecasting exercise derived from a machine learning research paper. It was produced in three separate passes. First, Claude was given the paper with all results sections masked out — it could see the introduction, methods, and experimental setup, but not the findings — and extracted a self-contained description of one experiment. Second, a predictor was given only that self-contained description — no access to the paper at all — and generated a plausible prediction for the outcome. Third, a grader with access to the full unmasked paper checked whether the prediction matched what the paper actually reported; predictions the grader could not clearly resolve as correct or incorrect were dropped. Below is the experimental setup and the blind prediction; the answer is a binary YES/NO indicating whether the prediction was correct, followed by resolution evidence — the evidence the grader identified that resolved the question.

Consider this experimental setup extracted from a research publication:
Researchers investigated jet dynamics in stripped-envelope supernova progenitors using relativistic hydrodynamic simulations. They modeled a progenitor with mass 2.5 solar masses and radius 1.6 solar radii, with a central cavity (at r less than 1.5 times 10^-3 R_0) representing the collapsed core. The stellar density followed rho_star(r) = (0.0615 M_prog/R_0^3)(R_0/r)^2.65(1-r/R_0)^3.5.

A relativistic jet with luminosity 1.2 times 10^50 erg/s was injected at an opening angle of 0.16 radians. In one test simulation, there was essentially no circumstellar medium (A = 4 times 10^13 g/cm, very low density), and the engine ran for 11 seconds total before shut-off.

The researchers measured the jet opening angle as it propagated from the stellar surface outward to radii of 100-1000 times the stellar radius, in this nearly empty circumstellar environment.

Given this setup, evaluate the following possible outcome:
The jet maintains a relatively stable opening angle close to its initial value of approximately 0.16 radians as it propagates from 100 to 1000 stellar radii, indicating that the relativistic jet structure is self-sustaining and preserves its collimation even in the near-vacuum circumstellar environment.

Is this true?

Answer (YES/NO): YES